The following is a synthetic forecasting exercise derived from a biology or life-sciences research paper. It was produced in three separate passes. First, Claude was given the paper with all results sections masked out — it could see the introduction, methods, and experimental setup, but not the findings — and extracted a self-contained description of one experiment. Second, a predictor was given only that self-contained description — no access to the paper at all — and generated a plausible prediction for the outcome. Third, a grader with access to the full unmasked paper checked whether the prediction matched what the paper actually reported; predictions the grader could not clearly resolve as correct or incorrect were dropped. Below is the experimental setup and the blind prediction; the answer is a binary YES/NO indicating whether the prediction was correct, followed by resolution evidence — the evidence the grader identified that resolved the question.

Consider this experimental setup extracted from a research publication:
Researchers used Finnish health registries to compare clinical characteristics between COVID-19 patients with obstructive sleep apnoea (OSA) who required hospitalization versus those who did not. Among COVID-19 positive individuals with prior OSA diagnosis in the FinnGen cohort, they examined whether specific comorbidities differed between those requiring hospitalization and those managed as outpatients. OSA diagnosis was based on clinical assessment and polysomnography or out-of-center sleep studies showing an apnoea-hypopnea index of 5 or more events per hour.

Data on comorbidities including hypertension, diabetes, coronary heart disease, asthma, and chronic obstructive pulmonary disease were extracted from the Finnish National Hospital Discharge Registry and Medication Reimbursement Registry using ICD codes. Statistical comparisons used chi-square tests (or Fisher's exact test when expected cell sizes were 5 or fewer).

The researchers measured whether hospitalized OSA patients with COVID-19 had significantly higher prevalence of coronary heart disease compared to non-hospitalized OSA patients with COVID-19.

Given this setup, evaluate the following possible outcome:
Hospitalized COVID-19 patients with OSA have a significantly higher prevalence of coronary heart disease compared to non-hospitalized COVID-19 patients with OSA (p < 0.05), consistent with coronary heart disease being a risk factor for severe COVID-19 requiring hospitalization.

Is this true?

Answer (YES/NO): NO